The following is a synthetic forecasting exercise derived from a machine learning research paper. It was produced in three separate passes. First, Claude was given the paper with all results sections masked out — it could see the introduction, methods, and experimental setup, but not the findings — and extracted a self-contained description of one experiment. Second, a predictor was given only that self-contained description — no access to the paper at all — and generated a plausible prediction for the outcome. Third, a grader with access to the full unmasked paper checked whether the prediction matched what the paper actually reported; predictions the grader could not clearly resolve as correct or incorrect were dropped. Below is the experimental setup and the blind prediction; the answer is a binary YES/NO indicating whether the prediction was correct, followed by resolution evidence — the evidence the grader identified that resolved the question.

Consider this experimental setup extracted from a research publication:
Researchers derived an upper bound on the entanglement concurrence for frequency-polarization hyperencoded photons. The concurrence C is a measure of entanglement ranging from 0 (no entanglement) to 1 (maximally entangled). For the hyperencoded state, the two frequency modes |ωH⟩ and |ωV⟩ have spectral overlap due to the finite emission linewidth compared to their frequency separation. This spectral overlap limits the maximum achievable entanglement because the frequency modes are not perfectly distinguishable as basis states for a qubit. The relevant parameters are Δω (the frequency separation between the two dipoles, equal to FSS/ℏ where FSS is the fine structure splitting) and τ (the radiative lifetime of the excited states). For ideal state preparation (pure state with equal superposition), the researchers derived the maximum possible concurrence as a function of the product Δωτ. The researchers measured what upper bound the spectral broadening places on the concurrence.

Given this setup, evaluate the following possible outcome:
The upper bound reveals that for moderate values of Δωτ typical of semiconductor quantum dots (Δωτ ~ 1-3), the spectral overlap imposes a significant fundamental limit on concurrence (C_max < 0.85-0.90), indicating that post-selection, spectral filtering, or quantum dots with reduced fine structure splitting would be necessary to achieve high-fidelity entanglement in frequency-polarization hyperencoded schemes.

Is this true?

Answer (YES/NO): NO